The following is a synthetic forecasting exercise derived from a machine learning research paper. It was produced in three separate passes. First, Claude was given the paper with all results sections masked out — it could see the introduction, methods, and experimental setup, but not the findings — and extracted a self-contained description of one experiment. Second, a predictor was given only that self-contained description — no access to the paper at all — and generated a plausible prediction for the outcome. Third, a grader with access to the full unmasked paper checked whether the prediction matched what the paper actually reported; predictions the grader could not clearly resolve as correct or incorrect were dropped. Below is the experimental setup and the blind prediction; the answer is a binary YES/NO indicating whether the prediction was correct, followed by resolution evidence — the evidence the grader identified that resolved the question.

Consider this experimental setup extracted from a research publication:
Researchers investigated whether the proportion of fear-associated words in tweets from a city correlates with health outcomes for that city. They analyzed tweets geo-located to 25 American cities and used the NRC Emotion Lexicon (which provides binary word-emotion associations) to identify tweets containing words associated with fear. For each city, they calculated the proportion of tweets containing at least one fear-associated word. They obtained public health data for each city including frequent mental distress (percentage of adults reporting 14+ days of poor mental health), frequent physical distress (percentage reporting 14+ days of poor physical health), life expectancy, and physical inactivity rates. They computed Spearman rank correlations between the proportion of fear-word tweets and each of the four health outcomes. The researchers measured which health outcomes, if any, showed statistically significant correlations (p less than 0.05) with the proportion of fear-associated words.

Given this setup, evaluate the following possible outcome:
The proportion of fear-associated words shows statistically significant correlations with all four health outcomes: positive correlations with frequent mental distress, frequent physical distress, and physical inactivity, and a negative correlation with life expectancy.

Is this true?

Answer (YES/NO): NO